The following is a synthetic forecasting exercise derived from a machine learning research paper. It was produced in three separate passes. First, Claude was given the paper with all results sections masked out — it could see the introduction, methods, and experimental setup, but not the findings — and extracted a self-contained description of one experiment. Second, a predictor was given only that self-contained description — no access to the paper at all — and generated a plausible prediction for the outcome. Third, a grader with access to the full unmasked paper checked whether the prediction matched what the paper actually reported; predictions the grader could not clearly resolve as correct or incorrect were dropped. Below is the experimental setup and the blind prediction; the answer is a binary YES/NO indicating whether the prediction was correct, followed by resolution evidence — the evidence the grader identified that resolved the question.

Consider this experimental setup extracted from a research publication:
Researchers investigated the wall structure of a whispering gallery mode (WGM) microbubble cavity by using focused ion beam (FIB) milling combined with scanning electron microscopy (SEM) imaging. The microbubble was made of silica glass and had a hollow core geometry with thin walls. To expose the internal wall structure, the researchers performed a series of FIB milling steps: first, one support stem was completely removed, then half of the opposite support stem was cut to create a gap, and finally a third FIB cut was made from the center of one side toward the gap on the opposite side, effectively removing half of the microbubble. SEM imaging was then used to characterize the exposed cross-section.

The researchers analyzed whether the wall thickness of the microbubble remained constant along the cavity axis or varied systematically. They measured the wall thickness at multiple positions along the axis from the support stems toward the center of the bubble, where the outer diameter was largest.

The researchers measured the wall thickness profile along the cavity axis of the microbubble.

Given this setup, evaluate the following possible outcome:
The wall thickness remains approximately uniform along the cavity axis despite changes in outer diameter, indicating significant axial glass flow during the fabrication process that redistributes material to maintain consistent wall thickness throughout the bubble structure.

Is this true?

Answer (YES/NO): NO